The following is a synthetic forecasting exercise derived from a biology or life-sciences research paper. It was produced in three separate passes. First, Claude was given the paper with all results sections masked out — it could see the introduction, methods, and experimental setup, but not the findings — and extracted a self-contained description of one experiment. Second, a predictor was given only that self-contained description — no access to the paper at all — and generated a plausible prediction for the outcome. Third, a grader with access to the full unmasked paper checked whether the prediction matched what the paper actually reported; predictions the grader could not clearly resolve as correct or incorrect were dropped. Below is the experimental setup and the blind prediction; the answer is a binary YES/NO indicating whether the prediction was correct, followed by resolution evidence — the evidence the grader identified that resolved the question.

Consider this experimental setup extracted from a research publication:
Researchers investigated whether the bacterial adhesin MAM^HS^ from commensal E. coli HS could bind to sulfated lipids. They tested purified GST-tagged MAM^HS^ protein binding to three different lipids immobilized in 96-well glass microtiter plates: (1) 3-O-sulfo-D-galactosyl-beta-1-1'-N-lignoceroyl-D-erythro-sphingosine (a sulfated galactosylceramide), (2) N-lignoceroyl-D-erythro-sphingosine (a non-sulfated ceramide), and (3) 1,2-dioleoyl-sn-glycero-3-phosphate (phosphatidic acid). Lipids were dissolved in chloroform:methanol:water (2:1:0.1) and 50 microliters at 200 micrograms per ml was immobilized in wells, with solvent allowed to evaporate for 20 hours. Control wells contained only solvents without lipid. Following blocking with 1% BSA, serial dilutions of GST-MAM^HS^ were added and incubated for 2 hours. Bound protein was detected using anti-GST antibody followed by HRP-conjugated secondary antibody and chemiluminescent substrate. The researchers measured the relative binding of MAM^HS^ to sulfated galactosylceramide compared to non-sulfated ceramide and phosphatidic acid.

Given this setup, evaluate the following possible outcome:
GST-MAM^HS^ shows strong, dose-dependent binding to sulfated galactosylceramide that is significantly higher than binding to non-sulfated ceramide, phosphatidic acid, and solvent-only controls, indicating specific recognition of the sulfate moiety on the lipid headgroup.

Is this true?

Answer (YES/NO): YES